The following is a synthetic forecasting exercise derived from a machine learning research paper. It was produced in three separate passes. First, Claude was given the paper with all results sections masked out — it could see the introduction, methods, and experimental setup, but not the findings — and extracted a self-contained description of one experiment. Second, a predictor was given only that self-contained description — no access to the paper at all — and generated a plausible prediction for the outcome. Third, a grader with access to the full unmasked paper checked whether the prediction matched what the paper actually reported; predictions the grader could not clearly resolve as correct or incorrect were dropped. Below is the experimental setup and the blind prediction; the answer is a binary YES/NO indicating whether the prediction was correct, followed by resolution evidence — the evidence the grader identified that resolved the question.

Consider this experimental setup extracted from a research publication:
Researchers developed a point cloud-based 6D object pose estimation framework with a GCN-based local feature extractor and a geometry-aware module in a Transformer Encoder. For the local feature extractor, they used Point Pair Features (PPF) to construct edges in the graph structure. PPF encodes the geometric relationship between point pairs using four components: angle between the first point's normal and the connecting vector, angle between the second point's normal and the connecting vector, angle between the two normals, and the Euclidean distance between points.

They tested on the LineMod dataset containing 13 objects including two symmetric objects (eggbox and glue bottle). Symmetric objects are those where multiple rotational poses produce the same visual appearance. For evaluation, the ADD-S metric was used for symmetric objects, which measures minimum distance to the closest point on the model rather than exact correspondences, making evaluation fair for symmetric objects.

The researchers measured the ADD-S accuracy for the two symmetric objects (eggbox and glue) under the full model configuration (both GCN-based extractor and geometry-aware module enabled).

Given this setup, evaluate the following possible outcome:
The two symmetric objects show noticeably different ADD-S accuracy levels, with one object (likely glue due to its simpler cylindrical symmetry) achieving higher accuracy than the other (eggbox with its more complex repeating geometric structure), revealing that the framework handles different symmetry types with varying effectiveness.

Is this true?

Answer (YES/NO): NO